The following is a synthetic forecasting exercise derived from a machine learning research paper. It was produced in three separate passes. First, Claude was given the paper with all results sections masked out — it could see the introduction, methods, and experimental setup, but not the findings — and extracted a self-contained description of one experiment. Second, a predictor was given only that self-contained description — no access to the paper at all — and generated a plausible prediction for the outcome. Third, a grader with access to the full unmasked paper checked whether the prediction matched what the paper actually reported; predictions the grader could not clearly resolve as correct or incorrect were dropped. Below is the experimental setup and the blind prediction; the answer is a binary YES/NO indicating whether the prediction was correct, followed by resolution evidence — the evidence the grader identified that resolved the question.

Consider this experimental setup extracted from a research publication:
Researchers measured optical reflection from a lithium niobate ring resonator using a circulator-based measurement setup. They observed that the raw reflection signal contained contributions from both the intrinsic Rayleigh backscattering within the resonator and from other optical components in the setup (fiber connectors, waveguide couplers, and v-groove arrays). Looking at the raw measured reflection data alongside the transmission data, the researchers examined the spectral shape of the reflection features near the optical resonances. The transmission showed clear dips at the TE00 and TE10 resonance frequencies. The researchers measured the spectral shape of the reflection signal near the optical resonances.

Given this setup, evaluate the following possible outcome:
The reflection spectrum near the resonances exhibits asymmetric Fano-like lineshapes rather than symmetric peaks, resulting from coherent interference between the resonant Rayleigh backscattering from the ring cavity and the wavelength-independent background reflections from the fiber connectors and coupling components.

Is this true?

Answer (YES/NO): YES